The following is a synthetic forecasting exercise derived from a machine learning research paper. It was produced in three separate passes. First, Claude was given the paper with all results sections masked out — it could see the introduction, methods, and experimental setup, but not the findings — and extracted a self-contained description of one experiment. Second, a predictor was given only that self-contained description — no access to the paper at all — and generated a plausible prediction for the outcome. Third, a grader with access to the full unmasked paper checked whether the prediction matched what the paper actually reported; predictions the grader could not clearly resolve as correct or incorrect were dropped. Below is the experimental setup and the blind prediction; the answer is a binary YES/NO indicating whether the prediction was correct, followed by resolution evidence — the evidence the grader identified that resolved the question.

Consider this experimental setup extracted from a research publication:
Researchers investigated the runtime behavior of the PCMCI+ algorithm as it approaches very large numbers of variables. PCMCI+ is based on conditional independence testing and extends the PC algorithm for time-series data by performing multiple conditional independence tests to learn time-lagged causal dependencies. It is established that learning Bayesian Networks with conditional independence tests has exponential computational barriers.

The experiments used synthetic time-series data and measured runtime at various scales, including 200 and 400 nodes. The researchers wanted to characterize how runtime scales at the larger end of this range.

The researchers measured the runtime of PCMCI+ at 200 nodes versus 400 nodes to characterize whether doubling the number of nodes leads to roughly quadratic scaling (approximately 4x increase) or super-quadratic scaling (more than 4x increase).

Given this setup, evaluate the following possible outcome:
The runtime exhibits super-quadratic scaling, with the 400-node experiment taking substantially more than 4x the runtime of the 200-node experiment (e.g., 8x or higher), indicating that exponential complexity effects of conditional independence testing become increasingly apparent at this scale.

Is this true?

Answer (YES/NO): NO